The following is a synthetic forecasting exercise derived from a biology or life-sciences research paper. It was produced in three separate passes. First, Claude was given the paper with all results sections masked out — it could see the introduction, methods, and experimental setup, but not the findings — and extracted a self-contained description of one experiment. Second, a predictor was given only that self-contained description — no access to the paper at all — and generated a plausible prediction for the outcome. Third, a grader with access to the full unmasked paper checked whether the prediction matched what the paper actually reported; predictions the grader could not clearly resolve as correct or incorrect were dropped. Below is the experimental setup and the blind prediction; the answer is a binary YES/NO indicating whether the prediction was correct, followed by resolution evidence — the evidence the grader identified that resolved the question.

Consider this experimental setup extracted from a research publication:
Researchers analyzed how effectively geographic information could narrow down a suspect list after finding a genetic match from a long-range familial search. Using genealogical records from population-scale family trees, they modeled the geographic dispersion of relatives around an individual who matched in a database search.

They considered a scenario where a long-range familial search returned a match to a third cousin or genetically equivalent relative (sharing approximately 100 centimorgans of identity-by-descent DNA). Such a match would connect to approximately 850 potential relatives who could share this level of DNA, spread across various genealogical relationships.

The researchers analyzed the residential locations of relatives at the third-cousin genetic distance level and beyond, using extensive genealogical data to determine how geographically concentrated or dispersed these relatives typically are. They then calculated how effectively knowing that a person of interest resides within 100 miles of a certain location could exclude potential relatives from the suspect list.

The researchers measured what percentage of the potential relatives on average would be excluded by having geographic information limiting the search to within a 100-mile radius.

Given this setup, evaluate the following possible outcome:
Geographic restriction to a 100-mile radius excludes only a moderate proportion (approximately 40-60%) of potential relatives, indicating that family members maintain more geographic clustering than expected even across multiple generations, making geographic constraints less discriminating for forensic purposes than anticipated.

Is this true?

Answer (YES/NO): YES